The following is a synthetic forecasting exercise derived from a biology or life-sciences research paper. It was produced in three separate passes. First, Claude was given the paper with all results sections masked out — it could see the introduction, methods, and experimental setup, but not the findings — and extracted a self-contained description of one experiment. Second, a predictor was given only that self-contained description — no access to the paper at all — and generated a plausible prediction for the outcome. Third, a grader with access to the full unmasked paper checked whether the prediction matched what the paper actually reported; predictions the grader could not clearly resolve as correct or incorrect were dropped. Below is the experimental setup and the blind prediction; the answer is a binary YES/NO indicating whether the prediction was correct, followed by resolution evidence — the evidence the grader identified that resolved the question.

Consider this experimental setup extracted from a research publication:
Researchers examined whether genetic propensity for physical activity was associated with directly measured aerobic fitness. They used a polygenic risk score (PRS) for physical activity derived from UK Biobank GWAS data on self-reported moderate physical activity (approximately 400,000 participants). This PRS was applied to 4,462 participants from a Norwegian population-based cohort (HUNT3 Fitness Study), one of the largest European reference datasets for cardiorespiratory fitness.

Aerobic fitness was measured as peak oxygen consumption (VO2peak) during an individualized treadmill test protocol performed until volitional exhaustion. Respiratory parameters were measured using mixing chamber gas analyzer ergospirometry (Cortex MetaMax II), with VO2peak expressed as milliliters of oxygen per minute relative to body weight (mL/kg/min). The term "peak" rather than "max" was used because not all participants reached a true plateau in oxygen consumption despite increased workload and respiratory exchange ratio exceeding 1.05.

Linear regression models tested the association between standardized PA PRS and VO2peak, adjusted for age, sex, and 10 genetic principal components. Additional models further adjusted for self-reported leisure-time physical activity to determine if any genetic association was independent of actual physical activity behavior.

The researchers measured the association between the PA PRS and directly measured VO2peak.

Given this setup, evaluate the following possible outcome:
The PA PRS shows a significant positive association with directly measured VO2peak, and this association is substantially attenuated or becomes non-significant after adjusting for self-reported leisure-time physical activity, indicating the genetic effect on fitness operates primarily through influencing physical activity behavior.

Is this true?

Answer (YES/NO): NO